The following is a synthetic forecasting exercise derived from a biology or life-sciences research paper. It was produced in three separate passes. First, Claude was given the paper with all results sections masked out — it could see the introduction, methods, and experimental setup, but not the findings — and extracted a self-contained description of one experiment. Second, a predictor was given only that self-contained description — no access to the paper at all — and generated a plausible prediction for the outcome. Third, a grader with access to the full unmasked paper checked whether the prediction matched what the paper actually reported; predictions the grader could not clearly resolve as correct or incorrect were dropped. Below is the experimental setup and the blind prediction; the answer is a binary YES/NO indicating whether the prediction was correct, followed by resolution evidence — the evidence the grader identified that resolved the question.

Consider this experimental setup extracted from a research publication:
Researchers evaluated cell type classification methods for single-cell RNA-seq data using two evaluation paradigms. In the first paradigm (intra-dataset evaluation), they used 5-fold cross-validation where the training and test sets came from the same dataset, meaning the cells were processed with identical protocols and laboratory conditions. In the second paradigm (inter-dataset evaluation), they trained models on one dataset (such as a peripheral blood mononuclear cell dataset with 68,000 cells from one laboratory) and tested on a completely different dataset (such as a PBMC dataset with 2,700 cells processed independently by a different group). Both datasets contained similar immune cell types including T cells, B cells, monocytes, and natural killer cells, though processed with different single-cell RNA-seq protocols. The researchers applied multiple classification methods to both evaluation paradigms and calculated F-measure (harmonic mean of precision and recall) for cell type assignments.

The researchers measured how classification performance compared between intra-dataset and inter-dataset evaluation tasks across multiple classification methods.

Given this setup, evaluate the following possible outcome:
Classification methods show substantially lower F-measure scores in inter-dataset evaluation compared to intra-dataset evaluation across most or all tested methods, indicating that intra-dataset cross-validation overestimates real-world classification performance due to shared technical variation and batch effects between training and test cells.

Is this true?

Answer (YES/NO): YES